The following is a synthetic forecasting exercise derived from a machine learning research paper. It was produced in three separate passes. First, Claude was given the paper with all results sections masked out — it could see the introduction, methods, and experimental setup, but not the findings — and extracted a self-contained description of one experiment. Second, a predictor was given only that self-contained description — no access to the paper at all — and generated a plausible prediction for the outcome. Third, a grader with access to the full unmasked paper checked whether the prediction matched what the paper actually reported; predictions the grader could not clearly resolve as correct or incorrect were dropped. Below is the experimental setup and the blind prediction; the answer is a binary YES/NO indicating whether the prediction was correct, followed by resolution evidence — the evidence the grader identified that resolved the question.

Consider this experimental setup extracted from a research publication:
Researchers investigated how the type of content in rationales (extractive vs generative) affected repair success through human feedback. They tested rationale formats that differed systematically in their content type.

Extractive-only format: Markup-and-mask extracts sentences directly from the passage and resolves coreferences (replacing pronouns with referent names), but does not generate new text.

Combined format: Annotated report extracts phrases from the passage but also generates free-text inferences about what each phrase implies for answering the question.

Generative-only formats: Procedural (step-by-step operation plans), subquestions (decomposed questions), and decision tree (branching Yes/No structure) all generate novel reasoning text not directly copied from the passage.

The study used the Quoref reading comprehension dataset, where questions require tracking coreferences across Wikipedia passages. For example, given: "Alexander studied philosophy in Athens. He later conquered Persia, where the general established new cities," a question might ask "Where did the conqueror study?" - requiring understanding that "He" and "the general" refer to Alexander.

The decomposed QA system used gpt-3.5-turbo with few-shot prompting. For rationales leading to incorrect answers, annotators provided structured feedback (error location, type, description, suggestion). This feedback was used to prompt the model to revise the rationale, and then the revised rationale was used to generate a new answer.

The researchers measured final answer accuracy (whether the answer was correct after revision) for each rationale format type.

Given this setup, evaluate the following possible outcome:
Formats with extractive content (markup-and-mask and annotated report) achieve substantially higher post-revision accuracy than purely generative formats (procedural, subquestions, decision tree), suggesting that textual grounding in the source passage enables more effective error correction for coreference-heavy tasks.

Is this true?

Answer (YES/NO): NO